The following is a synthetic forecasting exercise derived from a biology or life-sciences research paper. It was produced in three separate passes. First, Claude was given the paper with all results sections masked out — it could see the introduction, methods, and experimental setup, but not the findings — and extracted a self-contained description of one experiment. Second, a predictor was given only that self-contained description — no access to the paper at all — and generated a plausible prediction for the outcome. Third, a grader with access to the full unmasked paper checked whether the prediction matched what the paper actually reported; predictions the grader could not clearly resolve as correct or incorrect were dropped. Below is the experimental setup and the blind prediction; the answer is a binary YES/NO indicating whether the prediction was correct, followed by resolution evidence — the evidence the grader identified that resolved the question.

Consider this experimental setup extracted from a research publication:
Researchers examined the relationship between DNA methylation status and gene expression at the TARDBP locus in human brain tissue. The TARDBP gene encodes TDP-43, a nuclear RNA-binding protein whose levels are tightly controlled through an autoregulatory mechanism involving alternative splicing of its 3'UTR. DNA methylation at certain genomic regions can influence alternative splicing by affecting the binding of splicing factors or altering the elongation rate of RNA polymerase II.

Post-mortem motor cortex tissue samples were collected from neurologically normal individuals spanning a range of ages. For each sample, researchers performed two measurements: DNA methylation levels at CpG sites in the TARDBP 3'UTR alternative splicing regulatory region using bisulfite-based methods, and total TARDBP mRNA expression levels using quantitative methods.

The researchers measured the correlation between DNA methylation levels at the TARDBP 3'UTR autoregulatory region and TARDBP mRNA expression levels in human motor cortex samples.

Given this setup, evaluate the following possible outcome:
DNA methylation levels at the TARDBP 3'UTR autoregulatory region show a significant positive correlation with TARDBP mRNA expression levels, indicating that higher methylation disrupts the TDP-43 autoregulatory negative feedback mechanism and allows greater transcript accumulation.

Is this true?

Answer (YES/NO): NO